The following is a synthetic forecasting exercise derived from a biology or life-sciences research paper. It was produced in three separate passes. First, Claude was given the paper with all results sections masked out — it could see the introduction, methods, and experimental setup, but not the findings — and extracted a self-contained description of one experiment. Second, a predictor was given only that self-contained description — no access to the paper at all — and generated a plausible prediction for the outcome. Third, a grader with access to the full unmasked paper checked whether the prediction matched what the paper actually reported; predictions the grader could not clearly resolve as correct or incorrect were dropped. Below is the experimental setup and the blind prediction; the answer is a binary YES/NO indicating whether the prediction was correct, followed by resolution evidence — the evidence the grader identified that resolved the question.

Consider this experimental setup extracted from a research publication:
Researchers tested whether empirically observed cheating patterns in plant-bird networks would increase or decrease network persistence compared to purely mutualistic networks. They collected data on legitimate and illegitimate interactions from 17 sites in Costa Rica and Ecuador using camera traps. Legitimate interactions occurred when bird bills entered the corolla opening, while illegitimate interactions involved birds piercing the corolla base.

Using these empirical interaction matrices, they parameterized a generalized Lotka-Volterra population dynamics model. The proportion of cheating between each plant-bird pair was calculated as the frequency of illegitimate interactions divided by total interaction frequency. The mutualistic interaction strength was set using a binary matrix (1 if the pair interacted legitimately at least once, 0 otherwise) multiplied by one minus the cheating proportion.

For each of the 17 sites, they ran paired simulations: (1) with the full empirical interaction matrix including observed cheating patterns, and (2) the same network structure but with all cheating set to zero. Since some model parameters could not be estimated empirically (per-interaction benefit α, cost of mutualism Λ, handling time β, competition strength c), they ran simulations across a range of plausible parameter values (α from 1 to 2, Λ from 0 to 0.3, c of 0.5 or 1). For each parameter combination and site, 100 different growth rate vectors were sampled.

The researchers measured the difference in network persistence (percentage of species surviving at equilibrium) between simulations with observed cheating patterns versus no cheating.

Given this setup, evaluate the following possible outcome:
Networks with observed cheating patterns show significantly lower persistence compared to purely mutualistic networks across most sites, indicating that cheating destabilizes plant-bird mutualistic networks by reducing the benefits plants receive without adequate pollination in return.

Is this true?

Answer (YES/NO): NO